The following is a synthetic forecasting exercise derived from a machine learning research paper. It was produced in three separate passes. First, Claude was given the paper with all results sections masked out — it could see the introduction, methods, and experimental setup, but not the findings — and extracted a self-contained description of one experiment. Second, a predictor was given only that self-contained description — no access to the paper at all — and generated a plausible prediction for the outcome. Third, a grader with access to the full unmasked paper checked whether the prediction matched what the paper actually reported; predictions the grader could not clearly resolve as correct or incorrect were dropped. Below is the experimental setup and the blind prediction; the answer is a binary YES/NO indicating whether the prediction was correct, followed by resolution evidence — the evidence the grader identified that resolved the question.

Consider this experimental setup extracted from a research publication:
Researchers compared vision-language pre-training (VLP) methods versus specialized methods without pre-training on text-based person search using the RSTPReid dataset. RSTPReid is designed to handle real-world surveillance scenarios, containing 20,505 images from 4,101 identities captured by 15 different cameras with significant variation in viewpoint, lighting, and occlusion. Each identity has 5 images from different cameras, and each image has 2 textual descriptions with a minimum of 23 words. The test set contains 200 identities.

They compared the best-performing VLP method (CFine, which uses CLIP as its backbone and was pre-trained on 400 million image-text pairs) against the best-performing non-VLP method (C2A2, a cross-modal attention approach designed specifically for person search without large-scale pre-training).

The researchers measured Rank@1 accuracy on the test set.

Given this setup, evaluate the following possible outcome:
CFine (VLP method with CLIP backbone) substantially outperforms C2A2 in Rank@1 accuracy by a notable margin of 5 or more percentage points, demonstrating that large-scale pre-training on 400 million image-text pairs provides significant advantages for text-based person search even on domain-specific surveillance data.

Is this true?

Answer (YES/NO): NO